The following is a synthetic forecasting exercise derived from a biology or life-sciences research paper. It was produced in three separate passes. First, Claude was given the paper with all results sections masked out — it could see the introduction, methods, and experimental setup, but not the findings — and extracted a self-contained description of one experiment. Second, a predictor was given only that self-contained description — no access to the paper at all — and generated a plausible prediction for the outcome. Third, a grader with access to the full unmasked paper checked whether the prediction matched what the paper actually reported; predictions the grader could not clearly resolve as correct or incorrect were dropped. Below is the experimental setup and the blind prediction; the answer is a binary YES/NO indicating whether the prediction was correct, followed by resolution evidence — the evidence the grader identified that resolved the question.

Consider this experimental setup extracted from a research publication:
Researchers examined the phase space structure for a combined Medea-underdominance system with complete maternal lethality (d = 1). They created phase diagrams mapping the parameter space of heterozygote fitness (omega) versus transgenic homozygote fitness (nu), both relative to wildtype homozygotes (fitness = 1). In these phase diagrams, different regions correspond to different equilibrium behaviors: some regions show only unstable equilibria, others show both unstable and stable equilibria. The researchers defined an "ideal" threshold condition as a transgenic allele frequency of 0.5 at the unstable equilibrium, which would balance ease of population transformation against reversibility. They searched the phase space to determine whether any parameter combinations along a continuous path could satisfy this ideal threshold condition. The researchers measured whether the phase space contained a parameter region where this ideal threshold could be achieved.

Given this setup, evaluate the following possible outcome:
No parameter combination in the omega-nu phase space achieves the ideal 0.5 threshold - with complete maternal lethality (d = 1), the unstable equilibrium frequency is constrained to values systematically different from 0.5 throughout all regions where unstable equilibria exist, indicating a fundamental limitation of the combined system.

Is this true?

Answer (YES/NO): NO